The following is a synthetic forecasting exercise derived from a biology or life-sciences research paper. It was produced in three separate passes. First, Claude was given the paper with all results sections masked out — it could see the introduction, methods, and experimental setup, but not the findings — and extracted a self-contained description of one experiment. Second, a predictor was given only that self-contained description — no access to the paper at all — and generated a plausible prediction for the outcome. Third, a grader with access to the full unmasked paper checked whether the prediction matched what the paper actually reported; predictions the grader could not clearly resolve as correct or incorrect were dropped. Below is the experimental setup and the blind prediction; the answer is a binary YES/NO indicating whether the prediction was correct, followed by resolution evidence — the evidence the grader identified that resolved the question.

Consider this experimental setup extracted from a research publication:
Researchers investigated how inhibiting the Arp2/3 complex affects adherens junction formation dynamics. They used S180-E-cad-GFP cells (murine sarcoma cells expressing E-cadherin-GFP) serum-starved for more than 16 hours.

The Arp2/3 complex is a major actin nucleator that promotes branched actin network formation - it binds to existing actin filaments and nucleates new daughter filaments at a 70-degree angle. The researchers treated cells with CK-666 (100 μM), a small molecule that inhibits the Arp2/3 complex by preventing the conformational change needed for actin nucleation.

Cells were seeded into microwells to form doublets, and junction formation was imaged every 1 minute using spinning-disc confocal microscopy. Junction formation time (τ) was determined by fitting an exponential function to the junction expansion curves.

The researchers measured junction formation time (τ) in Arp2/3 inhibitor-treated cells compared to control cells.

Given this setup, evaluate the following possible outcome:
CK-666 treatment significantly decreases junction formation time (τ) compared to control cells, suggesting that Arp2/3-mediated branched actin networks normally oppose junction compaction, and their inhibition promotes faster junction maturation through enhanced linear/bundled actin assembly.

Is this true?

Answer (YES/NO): NO